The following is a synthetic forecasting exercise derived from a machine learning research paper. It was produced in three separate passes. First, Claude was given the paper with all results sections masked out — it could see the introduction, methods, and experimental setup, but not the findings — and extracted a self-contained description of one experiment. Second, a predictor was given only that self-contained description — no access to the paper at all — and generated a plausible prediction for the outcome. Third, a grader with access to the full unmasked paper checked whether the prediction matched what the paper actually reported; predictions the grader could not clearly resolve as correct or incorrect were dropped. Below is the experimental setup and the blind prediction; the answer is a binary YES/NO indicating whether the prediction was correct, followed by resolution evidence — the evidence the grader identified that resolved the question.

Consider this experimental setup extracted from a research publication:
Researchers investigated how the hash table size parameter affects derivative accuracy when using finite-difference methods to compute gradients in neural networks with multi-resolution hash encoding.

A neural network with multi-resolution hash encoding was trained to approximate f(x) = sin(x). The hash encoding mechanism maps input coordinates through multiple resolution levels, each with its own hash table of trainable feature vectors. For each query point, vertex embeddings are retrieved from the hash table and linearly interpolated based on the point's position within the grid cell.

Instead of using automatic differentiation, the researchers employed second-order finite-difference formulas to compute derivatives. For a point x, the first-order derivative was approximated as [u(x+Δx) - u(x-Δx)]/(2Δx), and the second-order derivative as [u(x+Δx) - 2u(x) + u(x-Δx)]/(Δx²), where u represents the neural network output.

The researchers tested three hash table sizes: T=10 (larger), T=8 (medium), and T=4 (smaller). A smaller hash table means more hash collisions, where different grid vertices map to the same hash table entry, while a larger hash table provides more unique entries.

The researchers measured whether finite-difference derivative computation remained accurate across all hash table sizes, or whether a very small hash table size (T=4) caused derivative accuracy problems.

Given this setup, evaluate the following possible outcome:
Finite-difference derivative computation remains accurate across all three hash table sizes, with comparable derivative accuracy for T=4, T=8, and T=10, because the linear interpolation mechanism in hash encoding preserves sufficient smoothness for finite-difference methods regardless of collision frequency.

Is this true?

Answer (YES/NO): NO